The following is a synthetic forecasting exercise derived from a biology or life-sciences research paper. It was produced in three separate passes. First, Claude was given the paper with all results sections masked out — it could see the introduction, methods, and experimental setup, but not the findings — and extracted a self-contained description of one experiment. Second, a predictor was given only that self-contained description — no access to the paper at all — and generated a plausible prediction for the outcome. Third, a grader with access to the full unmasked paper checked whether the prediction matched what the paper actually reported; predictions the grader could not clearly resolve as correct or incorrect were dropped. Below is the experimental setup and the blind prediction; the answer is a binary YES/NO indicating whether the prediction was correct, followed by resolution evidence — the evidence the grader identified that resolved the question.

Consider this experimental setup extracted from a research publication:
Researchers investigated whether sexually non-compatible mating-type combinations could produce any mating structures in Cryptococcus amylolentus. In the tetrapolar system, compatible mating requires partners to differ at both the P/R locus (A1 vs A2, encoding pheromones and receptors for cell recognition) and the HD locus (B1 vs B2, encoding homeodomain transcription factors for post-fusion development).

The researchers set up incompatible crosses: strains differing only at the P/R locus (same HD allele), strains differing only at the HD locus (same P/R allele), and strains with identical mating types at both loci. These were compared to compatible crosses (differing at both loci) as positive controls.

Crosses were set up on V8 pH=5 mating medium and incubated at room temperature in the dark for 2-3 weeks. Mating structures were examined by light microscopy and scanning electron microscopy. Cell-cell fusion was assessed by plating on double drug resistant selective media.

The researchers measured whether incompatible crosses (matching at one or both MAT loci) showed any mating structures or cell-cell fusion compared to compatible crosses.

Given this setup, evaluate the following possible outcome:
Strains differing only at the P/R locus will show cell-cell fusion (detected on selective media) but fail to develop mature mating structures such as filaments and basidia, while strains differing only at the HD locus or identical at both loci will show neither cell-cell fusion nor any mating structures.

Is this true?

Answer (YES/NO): NO